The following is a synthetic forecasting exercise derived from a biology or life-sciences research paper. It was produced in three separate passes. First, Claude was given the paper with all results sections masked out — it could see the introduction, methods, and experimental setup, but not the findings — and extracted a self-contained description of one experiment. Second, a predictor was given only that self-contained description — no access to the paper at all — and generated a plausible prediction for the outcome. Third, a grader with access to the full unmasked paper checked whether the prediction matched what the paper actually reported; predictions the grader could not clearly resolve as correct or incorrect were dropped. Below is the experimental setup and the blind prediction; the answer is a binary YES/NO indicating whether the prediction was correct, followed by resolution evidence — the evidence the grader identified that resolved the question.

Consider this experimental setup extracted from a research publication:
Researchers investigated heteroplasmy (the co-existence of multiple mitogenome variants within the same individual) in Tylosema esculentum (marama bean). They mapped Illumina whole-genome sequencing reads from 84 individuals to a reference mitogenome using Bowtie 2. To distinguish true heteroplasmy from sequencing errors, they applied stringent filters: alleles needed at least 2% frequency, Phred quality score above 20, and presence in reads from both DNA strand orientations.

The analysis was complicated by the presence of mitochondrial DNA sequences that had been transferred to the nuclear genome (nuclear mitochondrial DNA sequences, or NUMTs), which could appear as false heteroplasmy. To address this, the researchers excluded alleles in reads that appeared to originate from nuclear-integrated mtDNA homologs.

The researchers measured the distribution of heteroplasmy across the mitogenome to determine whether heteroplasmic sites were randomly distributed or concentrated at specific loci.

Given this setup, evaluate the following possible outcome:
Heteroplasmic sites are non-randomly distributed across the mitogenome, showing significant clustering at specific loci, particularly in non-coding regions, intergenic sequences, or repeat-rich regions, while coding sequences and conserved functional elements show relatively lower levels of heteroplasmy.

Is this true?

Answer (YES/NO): NO